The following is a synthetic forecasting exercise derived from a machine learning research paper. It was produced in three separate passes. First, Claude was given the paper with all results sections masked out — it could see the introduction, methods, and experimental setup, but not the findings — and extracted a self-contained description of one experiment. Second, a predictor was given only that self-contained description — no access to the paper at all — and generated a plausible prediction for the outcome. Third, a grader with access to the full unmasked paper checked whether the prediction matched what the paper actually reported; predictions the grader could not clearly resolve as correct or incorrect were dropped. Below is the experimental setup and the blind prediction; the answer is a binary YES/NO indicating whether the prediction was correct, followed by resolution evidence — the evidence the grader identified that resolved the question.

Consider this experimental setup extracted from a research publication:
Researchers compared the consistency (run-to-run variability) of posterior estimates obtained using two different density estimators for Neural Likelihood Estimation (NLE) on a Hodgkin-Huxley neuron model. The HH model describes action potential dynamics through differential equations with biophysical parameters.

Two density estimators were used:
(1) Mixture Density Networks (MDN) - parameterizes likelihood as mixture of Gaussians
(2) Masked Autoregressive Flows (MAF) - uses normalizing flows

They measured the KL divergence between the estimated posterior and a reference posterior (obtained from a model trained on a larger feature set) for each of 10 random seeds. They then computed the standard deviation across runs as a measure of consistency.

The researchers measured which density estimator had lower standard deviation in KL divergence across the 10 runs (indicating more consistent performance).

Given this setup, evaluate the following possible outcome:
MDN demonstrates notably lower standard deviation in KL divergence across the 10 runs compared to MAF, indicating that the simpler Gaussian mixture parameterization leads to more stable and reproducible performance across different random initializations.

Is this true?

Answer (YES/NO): YES